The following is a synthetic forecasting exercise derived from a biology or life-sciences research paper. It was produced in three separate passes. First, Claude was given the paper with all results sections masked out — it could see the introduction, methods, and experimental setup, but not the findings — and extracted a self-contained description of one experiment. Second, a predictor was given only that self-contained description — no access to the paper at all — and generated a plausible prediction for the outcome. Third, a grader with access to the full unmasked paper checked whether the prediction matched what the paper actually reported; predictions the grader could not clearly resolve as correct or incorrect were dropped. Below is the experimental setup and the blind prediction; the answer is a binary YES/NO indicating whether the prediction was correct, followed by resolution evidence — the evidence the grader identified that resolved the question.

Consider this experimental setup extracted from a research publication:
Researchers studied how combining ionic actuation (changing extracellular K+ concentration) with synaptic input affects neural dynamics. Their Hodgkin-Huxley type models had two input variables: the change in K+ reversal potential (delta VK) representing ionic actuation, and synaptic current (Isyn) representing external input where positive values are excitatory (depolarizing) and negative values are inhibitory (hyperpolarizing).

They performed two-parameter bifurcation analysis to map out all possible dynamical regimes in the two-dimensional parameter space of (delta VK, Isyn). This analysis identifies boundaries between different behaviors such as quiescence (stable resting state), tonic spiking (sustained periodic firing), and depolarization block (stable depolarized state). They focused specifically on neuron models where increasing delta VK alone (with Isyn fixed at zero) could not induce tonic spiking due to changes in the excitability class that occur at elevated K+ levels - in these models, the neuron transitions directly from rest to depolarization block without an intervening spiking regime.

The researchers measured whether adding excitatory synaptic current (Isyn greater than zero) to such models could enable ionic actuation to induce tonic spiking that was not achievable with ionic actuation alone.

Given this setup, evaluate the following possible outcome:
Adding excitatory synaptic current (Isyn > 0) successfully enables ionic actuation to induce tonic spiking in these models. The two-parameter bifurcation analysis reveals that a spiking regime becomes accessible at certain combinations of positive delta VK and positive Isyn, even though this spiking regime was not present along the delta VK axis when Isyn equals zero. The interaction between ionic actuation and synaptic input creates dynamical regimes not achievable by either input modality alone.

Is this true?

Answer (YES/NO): YES